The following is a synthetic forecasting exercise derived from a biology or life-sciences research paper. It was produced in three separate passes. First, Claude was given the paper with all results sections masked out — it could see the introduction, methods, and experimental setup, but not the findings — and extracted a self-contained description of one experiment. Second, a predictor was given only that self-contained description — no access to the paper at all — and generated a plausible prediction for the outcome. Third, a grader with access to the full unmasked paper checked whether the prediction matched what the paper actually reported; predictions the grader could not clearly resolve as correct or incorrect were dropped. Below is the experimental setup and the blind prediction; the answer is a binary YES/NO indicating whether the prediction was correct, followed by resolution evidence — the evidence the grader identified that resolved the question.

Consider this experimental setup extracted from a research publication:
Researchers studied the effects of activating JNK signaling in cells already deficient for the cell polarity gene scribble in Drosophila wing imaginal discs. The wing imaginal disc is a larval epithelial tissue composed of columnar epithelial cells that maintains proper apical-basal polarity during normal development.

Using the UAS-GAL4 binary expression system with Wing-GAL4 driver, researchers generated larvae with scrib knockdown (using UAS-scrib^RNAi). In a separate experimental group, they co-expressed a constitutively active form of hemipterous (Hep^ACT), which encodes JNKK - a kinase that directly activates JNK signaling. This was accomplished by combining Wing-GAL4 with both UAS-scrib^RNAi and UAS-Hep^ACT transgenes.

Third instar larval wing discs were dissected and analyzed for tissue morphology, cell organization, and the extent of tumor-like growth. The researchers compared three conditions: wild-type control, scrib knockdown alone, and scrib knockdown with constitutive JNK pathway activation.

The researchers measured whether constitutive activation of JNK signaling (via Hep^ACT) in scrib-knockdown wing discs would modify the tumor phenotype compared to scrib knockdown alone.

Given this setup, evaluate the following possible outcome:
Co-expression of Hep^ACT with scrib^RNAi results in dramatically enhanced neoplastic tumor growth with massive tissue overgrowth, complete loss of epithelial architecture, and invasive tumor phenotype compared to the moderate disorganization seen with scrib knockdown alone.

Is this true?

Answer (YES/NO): NO